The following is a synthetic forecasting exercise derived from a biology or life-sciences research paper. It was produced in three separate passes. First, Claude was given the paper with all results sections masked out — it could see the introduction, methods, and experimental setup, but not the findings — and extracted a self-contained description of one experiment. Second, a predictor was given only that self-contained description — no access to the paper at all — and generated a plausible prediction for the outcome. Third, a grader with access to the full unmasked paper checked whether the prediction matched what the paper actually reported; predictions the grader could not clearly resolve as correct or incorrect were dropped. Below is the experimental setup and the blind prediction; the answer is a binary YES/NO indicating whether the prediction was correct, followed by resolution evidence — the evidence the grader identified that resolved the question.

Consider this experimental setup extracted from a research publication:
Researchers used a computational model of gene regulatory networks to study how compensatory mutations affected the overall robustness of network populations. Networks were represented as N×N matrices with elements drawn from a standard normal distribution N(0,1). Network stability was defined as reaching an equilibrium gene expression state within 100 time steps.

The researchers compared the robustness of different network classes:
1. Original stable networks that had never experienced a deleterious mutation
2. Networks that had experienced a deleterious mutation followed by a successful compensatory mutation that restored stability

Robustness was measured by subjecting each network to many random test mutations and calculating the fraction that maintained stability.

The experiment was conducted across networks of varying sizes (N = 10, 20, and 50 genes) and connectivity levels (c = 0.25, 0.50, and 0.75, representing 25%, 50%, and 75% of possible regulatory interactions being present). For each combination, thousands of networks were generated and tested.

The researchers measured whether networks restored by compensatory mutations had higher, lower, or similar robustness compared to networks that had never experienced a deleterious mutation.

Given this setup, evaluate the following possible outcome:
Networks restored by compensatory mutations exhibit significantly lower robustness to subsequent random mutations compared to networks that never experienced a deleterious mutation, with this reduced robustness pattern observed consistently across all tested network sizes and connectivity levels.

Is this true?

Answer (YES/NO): YES